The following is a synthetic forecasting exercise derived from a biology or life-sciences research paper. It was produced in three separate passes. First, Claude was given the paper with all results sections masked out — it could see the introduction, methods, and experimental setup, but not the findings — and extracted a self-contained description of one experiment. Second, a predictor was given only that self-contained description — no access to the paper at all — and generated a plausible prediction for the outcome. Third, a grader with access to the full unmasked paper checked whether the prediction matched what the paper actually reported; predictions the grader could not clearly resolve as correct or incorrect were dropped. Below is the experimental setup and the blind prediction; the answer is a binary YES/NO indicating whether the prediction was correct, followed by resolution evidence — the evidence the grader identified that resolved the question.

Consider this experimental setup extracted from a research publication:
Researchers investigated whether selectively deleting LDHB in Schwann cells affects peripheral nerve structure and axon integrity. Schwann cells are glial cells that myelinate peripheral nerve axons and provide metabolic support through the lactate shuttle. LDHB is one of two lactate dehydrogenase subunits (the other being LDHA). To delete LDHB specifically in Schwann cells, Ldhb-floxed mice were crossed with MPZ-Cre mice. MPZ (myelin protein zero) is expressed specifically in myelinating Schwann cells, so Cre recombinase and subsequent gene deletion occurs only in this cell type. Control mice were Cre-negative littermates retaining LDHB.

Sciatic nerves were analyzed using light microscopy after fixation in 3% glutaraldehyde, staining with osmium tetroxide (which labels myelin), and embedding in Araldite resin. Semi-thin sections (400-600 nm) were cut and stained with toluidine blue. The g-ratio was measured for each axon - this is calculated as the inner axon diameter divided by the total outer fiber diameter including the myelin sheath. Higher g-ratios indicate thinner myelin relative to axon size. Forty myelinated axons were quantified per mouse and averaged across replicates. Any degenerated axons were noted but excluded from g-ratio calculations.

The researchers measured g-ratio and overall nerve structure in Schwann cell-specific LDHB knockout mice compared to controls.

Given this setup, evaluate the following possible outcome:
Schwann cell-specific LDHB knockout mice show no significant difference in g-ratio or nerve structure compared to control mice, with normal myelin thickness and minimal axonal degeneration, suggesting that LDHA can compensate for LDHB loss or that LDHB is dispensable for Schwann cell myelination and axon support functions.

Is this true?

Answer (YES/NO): YES